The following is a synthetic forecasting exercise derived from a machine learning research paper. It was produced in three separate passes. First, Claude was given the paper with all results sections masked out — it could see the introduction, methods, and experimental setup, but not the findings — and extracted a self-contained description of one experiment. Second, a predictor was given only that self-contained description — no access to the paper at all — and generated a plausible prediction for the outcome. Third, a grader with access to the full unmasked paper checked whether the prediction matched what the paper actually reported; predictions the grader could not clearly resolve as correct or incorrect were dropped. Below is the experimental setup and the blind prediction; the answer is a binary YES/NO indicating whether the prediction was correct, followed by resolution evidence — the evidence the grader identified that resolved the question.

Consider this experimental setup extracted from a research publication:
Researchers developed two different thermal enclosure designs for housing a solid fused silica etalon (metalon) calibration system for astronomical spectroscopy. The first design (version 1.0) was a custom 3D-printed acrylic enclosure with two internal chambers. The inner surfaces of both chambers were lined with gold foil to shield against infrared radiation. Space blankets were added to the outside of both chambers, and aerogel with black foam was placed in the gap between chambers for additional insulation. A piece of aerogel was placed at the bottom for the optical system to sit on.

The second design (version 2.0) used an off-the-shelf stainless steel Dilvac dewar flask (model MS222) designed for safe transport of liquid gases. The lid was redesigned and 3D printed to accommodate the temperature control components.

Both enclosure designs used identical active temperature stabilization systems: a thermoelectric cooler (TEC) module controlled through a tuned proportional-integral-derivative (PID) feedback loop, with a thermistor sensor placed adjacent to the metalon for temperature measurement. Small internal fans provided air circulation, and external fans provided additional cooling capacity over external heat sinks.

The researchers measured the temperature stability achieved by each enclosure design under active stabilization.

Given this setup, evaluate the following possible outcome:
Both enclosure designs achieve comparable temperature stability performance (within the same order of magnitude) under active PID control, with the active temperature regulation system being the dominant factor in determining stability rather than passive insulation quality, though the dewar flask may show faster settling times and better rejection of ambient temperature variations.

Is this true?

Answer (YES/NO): NO